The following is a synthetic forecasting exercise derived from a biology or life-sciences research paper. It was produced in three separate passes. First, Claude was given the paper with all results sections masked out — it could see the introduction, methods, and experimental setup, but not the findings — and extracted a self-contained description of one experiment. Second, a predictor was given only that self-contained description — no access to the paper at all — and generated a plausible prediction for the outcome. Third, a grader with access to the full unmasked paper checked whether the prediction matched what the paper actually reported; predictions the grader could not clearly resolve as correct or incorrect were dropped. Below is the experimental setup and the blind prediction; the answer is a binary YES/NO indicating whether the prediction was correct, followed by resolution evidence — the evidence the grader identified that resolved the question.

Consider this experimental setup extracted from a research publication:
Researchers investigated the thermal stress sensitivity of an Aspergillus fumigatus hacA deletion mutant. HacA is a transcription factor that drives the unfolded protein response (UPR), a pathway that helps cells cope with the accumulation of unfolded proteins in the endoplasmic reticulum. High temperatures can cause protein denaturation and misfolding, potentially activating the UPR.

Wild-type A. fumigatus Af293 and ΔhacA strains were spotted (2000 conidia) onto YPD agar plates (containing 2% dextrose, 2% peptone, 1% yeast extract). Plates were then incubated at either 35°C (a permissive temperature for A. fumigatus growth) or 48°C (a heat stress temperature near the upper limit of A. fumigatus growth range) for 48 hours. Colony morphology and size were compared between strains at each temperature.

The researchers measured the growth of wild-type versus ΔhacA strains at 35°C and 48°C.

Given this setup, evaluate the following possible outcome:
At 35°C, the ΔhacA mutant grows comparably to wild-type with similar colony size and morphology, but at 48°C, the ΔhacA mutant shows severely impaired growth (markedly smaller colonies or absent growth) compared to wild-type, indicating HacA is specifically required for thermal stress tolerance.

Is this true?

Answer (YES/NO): NO